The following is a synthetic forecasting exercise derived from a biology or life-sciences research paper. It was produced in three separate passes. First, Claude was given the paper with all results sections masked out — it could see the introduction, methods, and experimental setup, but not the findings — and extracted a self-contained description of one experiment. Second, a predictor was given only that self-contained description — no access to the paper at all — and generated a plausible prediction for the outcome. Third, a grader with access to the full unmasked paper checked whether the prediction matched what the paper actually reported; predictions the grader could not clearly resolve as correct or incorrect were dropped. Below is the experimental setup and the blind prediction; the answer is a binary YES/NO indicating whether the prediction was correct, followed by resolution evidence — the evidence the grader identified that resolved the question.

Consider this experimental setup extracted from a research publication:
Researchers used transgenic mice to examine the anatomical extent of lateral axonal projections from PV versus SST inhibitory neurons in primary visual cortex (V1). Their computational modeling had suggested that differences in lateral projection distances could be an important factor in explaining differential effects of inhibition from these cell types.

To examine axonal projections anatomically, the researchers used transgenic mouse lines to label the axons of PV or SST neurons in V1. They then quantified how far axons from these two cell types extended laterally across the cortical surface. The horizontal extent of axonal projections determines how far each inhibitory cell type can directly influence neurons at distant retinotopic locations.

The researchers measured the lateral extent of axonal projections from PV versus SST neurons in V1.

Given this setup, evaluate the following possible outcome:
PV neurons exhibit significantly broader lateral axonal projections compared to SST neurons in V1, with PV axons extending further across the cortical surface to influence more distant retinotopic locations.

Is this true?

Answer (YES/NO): NO